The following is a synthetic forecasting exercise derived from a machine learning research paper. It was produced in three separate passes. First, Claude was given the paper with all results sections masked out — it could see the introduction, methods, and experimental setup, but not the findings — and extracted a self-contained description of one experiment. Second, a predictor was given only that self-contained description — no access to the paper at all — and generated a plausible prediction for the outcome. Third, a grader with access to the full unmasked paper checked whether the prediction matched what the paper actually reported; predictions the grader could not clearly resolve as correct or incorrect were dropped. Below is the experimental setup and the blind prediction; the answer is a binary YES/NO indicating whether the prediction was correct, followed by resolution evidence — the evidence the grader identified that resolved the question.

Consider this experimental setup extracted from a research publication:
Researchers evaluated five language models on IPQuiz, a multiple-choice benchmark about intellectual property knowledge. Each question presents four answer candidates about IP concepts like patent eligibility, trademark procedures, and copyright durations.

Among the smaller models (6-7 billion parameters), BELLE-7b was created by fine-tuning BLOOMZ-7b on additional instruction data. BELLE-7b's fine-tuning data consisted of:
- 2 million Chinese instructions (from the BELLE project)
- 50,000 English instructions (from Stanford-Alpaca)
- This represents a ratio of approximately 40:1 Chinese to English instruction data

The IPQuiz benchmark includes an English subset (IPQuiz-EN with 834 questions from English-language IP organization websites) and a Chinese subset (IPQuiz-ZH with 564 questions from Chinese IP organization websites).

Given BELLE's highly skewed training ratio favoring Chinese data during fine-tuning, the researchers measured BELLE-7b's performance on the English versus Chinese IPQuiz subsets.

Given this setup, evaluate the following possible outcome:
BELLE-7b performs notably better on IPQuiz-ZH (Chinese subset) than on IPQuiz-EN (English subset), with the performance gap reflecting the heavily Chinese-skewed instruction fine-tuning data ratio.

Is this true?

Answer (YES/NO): NO